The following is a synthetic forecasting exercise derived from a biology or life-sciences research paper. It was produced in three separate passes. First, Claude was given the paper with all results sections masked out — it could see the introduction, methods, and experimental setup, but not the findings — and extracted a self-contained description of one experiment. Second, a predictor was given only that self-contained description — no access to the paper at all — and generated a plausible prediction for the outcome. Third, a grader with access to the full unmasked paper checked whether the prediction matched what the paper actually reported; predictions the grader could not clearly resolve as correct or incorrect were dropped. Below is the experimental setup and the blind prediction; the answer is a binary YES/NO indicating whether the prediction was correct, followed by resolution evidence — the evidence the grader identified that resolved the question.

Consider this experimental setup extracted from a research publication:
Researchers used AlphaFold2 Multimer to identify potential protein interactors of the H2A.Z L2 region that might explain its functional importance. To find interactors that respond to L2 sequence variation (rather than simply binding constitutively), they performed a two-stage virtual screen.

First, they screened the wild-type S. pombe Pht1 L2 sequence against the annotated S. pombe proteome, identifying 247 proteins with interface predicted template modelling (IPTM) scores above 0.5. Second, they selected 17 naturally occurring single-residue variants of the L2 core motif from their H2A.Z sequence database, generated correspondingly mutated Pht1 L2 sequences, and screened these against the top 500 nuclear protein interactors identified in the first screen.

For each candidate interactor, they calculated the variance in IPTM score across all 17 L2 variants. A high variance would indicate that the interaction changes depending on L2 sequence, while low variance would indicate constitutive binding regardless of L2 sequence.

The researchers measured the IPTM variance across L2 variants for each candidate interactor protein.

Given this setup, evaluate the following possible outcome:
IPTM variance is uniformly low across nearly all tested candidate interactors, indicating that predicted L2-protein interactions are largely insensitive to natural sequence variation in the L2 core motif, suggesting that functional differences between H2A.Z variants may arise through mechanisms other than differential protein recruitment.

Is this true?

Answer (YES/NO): NO